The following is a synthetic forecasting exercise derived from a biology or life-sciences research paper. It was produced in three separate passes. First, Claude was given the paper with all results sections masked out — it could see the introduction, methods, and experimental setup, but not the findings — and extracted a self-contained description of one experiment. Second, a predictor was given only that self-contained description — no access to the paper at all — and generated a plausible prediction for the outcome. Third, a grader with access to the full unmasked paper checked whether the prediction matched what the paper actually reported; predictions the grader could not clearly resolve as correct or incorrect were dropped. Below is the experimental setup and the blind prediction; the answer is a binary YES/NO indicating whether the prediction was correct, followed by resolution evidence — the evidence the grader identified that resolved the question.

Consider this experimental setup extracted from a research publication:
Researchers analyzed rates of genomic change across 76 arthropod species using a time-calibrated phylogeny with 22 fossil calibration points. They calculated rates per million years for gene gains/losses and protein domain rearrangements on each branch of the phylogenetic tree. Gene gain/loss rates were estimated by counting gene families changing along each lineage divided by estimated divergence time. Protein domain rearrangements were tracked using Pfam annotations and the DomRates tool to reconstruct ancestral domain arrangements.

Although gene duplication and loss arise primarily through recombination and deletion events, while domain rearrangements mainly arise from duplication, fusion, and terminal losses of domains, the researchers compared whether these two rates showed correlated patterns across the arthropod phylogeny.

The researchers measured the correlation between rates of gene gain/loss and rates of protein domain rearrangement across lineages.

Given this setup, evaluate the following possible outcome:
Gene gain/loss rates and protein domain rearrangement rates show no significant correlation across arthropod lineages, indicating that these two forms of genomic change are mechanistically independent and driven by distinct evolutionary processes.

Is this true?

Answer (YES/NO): NO